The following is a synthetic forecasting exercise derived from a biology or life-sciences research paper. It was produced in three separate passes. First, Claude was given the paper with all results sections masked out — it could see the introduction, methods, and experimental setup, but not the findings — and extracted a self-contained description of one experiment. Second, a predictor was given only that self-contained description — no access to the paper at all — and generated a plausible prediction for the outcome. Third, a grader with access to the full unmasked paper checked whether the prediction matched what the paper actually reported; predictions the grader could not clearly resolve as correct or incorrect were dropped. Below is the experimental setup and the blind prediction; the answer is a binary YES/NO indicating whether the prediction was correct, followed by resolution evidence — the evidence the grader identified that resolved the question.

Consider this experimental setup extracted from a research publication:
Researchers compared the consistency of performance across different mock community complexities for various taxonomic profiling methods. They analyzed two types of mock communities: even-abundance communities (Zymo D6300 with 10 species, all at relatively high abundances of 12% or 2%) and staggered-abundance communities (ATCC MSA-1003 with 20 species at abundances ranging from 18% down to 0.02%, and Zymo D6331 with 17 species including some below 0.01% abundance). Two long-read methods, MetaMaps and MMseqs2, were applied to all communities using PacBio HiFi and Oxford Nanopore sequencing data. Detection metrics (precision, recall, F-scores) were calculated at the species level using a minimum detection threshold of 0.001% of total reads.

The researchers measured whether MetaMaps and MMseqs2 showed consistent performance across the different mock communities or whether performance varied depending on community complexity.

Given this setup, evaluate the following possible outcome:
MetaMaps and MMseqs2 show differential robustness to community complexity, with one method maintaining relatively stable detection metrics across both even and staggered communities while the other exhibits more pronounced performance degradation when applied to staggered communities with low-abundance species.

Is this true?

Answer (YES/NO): NO